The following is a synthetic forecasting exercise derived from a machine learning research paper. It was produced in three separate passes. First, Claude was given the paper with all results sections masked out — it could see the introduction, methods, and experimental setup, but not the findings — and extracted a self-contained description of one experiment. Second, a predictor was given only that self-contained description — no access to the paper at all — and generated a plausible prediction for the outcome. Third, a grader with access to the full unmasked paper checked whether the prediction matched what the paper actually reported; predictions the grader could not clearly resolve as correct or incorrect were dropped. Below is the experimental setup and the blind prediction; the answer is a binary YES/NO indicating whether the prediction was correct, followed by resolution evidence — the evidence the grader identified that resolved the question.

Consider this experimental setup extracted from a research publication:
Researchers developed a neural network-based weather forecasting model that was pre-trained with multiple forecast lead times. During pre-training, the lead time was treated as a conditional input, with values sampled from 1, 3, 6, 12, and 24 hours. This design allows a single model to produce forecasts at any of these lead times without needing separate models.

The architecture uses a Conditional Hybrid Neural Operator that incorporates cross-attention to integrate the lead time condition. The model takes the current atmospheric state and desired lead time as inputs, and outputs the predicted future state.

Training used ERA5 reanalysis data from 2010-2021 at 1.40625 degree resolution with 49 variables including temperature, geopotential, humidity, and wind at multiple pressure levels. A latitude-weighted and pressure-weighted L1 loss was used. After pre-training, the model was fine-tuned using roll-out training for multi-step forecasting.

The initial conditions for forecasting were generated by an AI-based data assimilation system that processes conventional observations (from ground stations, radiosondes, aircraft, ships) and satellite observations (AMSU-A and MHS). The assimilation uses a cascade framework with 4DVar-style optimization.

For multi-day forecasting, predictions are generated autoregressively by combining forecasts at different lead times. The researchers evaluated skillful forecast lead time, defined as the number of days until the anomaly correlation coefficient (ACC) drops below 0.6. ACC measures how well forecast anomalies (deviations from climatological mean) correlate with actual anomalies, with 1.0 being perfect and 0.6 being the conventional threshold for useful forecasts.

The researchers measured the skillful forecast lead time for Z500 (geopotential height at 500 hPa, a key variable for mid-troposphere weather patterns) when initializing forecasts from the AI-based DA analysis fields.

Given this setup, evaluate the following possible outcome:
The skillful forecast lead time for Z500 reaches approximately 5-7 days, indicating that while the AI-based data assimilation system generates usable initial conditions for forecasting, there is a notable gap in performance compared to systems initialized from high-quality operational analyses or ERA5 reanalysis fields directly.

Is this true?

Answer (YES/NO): NO